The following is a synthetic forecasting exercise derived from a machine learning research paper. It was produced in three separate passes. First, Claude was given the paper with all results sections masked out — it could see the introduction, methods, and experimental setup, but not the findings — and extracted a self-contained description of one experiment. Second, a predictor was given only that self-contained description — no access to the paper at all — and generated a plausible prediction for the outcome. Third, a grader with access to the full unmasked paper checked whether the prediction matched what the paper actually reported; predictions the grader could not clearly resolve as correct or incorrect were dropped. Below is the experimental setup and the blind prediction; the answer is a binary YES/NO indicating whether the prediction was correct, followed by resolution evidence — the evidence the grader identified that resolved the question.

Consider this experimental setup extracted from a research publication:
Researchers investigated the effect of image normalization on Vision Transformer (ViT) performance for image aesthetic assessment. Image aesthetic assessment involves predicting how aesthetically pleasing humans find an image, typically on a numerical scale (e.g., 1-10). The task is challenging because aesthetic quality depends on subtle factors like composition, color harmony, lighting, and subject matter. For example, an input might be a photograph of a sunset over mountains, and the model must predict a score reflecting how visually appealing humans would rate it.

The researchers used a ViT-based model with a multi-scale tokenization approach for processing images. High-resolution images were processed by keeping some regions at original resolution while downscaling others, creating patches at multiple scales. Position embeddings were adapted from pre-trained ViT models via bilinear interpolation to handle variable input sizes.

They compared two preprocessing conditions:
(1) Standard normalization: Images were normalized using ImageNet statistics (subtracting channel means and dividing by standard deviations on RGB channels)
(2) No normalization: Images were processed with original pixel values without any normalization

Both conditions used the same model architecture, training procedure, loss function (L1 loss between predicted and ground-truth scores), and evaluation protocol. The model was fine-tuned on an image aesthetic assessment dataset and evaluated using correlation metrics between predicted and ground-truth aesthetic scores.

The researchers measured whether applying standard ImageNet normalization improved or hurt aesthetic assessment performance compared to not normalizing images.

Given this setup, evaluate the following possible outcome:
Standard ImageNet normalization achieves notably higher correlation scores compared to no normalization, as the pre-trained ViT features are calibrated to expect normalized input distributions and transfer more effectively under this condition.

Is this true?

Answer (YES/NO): NO